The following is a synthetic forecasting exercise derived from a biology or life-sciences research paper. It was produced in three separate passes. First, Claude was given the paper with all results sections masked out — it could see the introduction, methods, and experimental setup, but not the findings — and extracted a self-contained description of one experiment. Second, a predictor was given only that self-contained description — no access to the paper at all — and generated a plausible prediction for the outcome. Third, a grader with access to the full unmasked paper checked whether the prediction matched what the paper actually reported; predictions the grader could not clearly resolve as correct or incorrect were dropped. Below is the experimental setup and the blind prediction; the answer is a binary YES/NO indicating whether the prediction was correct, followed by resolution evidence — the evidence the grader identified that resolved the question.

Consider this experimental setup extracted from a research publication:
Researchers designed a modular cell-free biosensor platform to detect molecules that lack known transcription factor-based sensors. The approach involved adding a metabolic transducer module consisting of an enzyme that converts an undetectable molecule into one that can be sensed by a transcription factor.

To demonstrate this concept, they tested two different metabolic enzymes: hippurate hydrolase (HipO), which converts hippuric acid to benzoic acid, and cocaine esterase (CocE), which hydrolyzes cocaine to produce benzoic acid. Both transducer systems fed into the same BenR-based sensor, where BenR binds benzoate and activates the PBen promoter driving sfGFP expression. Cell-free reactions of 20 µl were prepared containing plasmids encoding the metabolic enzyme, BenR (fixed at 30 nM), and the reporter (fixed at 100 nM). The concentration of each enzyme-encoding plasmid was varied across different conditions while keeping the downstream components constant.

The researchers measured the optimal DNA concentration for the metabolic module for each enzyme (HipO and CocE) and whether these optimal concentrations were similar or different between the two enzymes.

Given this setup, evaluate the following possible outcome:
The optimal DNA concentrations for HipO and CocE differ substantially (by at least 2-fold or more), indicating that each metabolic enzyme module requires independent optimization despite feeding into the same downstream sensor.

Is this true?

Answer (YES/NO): YES